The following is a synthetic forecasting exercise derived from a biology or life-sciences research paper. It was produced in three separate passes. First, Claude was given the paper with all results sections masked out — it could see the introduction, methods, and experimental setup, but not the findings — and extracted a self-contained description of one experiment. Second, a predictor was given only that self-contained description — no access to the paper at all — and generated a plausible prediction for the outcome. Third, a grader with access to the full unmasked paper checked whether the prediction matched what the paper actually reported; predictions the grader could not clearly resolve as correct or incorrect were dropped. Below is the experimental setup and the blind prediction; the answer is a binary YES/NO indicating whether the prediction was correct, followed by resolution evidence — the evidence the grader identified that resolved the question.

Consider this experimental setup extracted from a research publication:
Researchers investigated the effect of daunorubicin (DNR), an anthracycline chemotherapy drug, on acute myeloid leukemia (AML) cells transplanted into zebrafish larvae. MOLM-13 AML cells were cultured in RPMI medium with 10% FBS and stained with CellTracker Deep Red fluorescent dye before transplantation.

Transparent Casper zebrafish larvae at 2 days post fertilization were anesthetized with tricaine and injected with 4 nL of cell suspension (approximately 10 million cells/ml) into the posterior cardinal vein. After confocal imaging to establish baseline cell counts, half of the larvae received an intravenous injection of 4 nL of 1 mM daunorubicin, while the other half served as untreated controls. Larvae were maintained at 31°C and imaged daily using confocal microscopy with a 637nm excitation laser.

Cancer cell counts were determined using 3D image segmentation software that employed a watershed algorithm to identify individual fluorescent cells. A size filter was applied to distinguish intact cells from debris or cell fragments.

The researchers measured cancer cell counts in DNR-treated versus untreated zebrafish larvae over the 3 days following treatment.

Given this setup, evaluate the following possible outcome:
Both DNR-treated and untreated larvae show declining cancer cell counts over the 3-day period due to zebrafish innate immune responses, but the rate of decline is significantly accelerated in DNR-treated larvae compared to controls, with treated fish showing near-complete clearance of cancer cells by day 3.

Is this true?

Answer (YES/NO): NO